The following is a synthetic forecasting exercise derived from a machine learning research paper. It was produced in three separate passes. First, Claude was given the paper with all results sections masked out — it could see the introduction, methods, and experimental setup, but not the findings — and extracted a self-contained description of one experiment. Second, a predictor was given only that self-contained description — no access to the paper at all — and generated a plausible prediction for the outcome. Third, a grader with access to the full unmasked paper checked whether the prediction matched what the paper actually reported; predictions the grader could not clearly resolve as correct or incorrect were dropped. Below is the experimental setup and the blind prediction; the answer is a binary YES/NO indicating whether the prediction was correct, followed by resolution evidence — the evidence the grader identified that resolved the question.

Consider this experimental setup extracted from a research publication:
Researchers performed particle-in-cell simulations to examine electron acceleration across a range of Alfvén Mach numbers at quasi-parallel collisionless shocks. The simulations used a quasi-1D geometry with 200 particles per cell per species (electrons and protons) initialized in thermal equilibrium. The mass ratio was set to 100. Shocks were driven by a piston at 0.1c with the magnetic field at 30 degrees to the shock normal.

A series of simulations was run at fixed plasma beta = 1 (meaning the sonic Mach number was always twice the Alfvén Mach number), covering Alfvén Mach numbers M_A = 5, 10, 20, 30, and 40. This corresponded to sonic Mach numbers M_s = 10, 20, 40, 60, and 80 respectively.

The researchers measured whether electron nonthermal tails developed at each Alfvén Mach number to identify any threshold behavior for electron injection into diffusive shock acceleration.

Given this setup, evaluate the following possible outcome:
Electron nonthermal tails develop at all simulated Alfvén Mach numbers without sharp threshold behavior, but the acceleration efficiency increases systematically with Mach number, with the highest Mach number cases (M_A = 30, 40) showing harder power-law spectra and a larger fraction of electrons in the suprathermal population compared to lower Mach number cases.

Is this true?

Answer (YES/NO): NO